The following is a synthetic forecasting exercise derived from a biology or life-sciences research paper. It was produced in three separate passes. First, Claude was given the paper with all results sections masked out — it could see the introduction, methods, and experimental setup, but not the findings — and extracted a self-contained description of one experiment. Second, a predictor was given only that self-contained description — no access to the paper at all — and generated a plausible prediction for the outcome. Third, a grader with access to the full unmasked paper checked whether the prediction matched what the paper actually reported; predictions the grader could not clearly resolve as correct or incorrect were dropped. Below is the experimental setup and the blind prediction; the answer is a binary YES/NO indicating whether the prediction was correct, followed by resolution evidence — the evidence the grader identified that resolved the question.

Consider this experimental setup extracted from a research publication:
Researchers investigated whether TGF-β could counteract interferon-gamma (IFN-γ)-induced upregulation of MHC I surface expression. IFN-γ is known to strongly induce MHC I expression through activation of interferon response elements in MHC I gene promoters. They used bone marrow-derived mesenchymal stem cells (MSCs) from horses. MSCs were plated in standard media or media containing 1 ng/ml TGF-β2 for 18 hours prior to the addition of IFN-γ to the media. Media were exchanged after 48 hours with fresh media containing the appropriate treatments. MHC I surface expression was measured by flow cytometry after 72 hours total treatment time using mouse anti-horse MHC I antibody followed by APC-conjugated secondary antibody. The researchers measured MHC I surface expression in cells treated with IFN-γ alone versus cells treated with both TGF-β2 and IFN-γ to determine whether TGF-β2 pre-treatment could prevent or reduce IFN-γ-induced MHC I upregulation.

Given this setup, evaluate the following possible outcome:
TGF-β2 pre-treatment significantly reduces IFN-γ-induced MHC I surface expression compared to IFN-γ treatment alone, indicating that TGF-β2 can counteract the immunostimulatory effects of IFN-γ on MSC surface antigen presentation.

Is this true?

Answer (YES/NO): NO